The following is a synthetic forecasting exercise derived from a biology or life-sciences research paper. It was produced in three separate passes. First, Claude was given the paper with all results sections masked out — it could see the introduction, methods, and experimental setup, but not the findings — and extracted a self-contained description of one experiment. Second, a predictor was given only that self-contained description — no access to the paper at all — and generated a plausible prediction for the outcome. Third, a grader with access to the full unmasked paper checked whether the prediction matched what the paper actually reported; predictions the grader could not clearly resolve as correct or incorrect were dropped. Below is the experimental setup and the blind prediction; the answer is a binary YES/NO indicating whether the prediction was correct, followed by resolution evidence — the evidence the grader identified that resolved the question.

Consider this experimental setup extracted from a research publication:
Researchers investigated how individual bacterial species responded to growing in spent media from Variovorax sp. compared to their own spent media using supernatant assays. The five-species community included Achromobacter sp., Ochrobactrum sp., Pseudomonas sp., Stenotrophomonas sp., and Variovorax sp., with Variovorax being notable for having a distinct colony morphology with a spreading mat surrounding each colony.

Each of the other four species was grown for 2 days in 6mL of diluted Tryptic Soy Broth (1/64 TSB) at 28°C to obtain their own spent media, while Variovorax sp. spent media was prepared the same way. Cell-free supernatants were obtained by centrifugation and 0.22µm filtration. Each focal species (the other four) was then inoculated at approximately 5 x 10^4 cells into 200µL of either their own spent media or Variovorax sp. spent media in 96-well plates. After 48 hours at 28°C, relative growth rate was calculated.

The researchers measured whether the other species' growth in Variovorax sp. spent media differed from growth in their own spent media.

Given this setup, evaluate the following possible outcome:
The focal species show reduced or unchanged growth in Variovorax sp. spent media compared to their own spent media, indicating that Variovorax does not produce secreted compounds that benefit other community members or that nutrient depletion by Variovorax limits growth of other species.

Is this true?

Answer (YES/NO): NO